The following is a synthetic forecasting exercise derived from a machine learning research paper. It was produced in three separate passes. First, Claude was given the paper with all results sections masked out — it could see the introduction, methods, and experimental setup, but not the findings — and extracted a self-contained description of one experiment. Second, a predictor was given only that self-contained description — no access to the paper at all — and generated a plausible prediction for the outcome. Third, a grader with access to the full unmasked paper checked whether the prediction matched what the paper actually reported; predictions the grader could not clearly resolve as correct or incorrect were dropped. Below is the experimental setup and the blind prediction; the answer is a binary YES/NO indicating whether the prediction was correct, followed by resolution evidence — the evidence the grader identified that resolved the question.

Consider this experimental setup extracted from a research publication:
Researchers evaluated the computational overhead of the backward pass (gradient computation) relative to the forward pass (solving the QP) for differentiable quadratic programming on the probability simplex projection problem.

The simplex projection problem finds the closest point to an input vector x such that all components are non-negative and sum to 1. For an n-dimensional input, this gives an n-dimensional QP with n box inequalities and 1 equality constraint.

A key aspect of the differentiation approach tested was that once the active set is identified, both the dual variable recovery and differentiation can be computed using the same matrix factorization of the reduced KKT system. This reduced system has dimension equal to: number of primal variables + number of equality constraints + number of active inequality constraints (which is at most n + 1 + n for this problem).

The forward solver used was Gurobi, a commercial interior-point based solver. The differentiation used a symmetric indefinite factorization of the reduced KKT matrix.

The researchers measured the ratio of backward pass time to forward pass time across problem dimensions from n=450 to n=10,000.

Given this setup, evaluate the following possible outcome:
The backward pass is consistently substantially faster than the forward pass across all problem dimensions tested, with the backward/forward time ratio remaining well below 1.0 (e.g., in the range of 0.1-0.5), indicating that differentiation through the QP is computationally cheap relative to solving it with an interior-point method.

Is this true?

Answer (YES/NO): YES